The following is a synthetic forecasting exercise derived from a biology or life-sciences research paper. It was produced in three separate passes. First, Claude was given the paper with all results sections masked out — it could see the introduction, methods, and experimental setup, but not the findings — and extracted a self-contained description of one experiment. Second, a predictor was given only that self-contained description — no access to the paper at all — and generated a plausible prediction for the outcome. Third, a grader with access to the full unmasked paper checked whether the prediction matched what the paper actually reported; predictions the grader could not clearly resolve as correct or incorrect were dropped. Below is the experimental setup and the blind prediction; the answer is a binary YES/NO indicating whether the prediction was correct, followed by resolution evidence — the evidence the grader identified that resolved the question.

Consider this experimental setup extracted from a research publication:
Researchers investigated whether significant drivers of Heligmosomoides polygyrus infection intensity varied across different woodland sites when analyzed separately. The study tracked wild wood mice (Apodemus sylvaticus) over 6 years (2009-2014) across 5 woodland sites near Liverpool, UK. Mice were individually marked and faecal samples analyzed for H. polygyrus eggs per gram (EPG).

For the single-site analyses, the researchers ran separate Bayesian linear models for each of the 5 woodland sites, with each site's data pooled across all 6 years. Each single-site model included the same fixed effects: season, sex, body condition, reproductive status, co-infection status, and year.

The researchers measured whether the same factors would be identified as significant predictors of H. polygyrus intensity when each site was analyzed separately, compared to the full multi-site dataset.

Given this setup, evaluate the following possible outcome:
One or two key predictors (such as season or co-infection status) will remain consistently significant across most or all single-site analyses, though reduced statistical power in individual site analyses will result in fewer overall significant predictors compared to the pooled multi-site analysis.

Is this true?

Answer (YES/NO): NO